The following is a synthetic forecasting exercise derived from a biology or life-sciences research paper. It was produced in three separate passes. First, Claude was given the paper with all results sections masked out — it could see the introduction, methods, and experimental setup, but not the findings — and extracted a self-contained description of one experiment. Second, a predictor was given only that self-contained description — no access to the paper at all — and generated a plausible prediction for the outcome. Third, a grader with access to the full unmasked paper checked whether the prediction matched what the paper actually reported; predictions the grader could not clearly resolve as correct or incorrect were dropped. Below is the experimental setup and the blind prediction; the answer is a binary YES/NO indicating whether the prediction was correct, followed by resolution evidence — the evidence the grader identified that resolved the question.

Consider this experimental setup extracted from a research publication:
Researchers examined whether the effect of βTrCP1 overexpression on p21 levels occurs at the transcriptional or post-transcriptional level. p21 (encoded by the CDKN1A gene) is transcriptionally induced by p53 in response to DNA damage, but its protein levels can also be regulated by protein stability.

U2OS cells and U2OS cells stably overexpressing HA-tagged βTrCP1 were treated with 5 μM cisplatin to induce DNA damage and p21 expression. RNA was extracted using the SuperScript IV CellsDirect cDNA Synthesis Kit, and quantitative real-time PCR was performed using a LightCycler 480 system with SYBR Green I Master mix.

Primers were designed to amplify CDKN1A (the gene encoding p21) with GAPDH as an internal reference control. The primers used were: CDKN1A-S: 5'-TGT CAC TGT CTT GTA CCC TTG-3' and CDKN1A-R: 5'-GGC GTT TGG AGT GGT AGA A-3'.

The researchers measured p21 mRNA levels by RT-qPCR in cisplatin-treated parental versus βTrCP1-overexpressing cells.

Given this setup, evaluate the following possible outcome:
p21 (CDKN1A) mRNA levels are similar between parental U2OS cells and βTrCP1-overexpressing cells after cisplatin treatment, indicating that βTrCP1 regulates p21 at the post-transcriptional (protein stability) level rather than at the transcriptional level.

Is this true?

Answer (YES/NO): YES